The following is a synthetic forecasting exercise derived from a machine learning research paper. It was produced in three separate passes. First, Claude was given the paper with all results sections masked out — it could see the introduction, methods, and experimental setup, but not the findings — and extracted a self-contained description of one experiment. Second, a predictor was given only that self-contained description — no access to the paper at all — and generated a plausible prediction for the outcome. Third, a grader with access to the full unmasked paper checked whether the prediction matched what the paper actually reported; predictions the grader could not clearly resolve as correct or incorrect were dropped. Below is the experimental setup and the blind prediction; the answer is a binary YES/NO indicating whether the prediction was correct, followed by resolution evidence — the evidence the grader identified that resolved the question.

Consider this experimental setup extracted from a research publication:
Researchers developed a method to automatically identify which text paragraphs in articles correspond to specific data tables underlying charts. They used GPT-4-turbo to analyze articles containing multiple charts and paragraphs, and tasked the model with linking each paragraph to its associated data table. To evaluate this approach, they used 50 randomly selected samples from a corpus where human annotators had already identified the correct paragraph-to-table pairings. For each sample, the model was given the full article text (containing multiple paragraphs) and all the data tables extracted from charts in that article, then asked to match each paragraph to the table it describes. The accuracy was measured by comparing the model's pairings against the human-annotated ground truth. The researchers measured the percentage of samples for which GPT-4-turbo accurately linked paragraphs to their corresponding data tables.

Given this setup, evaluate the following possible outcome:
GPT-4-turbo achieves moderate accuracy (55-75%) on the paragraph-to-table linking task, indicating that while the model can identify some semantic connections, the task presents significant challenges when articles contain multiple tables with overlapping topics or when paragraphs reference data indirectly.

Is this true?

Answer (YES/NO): YES